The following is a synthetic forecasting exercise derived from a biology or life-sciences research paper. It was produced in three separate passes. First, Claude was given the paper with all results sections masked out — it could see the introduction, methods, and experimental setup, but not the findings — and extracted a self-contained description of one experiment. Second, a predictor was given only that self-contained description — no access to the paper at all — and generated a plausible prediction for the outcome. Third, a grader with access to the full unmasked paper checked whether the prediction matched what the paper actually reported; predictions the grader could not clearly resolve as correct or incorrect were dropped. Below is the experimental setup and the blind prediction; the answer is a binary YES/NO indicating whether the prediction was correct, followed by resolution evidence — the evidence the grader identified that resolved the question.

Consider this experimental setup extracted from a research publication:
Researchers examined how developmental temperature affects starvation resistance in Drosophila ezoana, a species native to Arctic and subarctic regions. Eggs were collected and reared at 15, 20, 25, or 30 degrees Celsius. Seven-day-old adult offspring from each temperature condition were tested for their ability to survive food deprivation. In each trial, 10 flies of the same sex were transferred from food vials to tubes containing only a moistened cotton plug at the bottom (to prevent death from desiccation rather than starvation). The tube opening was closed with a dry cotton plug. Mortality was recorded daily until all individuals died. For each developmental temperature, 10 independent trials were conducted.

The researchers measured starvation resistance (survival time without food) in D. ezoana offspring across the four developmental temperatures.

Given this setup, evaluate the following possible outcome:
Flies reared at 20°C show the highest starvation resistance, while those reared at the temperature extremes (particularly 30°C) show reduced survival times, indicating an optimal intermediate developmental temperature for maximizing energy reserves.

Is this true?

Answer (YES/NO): NO